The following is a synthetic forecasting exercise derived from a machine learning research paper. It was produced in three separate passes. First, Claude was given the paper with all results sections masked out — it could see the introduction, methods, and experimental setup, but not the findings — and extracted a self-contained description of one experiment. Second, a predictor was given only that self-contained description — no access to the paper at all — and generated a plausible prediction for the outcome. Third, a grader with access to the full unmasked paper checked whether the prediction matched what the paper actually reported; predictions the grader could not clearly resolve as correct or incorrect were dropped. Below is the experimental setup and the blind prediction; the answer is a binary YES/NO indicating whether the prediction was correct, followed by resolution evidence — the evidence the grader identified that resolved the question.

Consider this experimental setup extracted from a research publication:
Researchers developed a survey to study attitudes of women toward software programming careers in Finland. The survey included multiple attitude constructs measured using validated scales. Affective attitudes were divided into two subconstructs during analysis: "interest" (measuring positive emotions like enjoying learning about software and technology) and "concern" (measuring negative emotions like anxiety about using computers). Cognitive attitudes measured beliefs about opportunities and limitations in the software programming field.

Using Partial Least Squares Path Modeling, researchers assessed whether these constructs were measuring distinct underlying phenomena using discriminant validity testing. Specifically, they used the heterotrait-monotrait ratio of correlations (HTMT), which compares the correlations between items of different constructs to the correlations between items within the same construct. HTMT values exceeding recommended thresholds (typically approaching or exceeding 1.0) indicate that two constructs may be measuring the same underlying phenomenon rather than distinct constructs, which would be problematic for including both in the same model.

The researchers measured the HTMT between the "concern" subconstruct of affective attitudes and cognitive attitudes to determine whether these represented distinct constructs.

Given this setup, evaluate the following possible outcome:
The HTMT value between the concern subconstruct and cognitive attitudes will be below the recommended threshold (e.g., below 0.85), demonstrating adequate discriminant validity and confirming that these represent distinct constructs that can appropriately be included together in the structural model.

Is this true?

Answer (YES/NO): NO